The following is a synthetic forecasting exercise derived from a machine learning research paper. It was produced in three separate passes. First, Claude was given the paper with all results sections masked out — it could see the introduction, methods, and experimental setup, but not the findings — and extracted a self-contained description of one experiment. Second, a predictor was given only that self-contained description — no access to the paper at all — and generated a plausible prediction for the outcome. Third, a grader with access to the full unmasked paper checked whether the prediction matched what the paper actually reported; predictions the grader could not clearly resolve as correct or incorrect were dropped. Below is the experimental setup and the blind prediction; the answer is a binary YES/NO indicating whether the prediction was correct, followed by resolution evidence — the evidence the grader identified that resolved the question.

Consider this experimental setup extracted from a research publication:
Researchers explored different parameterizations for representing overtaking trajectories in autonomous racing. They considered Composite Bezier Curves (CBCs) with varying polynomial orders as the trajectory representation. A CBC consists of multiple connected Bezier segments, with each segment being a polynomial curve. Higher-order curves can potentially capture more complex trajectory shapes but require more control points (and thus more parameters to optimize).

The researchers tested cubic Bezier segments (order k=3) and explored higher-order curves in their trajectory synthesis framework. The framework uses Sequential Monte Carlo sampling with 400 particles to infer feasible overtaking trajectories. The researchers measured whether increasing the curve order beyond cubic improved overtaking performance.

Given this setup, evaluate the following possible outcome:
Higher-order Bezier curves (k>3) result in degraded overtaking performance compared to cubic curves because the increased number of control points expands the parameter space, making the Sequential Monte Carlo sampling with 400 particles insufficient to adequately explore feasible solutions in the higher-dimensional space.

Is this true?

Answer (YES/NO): NO